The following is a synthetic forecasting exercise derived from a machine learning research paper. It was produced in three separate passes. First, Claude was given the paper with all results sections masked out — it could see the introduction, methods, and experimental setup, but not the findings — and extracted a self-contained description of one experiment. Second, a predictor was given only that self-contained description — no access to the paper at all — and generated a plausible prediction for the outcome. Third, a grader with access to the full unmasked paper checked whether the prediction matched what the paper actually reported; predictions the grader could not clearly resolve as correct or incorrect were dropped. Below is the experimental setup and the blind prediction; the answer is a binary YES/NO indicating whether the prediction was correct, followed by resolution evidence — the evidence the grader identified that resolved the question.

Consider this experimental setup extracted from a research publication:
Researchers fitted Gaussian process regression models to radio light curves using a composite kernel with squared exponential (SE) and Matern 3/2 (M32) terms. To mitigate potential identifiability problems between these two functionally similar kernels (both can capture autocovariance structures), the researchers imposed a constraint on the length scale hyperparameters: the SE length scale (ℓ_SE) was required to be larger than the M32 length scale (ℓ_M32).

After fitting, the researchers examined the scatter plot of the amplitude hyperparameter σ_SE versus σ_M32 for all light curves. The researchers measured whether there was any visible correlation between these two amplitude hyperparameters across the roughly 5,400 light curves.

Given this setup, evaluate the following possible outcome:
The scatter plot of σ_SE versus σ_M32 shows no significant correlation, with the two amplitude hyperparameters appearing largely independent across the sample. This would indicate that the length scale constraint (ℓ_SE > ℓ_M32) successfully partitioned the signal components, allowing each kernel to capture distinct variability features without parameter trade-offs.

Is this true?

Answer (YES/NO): NO